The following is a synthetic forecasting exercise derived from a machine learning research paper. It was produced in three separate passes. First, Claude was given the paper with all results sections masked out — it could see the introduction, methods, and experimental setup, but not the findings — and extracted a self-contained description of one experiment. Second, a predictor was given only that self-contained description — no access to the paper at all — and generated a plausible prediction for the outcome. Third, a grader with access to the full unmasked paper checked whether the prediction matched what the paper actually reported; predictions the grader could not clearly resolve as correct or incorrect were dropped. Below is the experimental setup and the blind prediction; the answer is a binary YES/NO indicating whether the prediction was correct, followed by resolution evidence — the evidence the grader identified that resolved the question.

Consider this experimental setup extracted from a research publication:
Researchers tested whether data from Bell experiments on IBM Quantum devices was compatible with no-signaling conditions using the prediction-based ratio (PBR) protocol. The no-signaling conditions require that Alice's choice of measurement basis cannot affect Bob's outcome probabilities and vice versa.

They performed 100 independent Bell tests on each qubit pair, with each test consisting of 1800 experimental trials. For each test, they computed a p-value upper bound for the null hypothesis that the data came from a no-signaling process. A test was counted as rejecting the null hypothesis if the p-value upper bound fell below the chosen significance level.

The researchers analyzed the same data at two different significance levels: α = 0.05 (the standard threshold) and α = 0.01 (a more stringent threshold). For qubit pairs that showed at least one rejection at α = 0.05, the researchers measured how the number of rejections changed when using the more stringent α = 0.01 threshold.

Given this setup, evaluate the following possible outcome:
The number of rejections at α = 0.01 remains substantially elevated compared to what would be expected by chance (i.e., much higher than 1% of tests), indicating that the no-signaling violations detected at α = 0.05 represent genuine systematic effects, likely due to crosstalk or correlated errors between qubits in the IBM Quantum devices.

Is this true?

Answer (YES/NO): YES